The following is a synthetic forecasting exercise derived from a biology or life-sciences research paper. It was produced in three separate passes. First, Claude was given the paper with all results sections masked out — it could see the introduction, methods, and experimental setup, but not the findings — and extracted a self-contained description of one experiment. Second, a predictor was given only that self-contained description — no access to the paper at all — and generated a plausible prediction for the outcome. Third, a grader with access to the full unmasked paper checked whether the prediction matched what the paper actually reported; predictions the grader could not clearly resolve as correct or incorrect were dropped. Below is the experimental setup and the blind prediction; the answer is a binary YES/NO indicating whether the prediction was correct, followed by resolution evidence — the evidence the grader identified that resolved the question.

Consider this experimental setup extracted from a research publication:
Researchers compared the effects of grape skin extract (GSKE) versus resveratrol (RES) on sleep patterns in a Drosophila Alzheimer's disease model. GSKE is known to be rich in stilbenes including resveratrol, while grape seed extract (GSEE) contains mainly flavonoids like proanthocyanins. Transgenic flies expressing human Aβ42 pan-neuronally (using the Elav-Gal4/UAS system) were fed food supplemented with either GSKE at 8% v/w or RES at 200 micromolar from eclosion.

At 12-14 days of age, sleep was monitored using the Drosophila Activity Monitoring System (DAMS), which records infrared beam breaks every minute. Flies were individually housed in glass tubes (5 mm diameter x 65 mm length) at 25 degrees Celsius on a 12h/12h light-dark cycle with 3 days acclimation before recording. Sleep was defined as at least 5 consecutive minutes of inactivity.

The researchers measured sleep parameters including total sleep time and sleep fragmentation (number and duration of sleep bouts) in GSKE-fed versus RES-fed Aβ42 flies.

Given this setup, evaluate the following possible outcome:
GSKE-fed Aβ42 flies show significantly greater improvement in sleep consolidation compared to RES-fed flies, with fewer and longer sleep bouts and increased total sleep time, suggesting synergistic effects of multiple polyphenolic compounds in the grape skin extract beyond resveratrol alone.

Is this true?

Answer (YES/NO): YES